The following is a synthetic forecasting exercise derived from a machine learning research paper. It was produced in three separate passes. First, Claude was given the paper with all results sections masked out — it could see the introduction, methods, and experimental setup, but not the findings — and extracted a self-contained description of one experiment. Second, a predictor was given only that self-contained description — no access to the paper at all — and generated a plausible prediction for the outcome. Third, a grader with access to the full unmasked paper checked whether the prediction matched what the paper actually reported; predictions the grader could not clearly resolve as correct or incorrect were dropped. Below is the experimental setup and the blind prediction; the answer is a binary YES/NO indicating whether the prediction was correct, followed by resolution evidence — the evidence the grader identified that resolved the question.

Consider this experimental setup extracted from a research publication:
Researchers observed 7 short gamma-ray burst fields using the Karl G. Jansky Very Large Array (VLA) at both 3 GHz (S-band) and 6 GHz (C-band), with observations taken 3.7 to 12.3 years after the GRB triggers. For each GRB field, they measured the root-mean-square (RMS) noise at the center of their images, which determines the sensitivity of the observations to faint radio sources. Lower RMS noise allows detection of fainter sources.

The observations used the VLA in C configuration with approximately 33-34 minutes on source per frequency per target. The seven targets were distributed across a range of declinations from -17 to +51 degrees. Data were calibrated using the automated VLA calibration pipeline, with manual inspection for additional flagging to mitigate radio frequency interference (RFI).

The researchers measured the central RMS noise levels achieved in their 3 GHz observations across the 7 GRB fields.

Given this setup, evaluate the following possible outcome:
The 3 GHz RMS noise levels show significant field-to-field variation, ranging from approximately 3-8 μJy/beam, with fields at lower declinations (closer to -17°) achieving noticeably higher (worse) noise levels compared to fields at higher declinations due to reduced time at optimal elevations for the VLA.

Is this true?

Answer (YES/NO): NO